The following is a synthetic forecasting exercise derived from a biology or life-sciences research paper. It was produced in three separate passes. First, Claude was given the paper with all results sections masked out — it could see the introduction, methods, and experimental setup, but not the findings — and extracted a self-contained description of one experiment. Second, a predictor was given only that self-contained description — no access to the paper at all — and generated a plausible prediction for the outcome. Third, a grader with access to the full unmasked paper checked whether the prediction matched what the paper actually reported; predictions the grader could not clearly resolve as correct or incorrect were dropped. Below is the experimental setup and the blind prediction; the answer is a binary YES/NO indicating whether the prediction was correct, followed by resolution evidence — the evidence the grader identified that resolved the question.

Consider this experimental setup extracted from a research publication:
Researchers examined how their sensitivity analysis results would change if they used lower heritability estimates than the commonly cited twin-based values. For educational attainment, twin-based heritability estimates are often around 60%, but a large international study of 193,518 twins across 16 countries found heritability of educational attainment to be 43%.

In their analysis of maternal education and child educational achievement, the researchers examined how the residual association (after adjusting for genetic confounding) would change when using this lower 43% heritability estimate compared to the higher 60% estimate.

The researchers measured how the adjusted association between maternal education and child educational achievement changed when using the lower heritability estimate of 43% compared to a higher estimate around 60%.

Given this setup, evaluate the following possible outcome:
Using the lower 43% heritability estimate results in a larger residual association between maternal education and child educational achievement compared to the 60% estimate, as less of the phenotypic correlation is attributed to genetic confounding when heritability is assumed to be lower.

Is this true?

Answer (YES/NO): YES